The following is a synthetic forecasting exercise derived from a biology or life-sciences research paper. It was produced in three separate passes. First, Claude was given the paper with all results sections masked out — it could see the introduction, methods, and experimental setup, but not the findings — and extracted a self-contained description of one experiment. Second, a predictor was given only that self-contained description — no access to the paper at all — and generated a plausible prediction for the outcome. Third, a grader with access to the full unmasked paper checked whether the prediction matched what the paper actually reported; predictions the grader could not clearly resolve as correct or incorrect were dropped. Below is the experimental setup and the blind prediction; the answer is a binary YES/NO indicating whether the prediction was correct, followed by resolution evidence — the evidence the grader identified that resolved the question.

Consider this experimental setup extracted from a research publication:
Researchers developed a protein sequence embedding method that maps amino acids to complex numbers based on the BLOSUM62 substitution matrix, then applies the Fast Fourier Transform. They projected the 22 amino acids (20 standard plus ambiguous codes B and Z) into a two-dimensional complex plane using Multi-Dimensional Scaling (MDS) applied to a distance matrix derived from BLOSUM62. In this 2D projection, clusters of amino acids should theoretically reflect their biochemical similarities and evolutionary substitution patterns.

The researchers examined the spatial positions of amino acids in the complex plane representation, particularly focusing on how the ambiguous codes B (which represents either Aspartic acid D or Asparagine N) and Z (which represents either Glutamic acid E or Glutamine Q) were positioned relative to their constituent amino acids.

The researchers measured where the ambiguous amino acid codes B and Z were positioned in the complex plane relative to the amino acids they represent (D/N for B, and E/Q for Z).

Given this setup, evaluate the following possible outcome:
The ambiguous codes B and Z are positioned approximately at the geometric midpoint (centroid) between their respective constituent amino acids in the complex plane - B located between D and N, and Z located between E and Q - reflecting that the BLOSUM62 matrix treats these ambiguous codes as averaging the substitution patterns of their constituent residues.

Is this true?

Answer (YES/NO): YES